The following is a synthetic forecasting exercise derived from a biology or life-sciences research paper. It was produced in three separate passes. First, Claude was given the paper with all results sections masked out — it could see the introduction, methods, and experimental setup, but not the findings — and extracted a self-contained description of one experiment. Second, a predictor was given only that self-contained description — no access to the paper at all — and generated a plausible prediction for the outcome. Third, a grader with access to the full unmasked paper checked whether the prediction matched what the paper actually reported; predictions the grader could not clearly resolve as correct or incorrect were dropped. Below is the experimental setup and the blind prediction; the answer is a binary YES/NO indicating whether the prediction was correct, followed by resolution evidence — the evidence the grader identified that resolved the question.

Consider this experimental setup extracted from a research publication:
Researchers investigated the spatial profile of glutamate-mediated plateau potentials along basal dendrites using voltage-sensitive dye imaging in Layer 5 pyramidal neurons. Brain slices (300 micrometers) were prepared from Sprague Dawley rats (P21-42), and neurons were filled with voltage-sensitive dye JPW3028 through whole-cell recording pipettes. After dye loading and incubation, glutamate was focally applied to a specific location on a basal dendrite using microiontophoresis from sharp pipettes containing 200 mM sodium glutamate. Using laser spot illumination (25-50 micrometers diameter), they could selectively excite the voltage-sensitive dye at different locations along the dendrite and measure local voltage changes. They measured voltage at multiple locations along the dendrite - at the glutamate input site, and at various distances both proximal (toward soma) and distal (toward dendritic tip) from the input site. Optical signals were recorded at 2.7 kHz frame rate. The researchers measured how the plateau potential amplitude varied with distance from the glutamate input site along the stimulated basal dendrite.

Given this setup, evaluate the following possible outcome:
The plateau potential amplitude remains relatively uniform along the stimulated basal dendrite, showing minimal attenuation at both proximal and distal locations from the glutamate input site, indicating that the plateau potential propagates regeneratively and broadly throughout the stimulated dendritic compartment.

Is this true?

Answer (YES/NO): NO